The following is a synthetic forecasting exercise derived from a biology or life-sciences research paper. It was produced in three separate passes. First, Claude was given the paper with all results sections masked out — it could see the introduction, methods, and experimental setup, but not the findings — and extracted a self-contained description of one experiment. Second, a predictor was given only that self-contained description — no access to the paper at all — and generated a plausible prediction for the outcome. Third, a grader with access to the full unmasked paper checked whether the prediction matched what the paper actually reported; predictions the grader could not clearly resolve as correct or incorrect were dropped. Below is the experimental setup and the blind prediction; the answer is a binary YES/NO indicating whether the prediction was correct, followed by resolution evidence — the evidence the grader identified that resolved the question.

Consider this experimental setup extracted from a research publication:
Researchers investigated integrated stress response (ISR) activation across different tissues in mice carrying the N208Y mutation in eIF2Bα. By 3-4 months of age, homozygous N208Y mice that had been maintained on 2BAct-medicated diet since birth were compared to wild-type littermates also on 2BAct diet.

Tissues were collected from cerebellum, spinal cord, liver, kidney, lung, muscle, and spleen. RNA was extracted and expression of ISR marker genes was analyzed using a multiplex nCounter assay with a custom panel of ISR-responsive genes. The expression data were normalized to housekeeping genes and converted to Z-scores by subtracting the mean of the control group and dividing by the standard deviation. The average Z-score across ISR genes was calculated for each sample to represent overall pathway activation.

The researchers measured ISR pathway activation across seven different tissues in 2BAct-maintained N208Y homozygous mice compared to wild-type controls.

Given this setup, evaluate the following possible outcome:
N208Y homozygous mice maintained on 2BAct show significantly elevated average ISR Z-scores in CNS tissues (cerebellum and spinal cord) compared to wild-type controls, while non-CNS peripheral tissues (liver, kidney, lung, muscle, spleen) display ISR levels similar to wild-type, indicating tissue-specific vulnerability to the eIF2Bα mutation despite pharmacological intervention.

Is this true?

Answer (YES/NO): YES